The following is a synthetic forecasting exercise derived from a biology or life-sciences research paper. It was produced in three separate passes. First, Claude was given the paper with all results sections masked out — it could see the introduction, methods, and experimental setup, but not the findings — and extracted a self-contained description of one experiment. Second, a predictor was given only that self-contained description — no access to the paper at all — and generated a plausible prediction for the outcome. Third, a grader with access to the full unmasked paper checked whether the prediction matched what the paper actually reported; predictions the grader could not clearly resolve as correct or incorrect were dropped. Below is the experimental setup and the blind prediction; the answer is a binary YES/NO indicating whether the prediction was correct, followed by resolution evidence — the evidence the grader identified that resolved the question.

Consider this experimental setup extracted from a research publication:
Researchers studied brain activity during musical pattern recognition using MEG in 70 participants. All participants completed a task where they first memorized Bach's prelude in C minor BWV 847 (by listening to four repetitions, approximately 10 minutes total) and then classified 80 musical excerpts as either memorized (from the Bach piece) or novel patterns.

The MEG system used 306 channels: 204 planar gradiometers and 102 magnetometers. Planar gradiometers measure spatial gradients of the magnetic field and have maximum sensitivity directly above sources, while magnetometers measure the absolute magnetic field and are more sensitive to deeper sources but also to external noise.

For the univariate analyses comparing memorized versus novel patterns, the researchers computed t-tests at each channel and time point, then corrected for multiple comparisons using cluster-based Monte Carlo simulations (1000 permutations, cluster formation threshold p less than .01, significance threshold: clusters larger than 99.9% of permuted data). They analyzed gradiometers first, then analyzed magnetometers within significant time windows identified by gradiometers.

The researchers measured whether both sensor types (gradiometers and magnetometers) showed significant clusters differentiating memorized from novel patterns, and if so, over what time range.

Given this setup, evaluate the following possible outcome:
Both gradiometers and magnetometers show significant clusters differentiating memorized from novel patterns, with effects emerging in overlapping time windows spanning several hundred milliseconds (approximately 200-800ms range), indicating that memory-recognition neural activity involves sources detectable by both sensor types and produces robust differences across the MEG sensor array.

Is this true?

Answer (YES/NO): NO